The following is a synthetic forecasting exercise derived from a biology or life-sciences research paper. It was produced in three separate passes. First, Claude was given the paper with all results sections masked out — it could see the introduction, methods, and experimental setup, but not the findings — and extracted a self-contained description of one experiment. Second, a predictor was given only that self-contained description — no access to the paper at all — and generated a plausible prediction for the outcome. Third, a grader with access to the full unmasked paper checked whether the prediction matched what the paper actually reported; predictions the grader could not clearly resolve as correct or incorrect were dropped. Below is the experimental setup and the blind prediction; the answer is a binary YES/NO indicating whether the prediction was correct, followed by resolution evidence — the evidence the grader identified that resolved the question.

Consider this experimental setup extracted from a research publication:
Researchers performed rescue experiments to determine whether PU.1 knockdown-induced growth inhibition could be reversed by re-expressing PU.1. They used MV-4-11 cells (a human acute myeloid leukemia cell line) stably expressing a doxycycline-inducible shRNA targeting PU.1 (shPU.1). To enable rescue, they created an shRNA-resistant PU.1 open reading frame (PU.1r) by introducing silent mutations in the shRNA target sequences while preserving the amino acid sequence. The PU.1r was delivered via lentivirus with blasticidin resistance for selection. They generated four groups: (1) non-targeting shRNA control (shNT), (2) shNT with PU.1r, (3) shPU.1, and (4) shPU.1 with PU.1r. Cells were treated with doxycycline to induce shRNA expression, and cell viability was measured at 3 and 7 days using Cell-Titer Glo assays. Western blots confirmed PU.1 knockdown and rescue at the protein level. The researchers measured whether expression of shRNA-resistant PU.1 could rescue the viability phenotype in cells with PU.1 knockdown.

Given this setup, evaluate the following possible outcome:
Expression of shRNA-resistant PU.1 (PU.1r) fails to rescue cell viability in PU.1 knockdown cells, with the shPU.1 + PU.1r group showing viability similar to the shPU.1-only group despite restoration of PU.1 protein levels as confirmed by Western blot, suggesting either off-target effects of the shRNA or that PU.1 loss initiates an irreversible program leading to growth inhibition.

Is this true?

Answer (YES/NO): NO